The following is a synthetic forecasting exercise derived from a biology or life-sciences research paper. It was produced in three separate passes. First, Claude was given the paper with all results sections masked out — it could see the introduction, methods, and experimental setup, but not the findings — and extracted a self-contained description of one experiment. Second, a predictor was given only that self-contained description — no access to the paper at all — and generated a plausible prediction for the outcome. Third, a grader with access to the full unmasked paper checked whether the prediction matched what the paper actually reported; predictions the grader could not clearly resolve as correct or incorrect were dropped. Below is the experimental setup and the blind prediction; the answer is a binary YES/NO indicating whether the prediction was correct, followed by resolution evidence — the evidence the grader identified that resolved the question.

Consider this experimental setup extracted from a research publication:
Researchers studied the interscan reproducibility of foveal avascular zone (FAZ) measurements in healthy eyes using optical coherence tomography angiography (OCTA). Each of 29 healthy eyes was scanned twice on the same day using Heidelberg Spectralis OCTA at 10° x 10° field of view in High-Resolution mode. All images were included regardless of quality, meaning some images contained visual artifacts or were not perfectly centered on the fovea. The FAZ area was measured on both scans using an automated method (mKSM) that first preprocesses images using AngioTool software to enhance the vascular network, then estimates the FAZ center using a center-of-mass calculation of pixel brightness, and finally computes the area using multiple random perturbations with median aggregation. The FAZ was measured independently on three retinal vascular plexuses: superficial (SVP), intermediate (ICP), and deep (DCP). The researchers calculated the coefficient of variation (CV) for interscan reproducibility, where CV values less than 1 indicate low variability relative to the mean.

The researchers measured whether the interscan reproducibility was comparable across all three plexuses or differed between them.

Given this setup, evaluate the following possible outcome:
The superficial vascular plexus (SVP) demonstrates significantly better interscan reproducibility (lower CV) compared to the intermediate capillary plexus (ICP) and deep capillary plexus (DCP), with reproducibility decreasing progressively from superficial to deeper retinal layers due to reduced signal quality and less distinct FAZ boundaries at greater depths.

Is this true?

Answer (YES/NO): NO